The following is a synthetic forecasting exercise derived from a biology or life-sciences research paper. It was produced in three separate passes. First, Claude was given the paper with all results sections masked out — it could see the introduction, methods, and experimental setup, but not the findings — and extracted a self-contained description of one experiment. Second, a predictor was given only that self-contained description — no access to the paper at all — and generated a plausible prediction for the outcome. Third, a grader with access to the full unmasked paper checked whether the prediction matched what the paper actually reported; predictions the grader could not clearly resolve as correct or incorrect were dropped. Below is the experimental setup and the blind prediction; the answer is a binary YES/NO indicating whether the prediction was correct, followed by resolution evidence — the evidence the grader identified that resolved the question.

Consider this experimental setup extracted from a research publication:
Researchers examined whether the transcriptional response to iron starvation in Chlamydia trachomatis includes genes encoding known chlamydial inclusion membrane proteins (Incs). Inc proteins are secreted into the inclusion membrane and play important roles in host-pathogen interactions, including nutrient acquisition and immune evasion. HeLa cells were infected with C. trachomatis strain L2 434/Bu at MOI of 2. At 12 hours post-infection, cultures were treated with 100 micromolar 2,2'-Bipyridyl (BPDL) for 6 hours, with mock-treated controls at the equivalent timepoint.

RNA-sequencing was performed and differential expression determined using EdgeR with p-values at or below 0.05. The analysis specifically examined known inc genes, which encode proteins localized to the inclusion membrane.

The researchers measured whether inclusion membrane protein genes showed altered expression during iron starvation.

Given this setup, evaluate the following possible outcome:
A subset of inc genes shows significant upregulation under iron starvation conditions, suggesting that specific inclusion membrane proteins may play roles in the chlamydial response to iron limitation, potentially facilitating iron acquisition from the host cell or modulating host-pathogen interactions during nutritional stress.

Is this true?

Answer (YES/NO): NO